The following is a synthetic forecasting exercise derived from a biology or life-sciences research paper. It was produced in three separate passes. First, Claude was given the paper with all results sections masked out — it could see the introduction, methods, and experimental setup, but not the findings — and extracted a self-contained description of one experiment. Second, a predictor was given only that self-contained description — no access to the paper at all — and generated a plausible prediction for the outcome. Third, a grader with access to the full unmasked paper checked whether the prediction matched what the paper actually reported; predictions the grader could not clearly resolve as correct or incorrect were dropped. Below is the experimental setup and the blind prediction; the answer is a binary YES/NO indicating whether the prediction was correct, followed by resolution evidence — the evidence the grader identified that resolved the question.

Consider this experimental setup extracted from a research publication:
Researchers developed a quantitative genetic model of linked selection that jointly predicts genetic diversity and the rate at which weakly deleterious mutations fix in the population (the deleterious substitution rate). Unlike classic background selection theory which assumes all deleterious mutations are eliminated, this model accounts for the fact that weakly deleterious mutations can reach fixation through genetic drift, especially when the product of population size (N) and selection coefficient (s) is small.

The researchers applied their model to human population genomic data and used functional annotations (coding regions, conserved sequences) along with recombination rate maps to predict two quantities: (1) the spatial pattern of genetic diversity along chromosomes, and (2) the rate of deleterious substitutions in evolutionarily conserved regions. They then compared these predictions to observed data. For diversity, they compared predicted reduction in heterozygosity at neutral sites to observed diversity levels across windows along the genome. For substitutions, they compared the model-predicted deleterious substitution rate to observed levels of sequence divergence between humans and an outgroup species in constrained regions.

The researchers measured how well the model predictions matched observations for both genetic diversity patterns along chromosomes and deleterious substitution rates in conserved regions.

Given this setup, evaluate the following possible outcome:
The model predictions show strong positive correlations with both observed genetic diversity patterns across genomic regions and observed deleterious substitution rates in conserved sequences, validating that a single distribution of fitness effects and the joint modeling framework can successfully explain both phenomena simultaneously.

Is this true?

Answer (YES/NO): NO